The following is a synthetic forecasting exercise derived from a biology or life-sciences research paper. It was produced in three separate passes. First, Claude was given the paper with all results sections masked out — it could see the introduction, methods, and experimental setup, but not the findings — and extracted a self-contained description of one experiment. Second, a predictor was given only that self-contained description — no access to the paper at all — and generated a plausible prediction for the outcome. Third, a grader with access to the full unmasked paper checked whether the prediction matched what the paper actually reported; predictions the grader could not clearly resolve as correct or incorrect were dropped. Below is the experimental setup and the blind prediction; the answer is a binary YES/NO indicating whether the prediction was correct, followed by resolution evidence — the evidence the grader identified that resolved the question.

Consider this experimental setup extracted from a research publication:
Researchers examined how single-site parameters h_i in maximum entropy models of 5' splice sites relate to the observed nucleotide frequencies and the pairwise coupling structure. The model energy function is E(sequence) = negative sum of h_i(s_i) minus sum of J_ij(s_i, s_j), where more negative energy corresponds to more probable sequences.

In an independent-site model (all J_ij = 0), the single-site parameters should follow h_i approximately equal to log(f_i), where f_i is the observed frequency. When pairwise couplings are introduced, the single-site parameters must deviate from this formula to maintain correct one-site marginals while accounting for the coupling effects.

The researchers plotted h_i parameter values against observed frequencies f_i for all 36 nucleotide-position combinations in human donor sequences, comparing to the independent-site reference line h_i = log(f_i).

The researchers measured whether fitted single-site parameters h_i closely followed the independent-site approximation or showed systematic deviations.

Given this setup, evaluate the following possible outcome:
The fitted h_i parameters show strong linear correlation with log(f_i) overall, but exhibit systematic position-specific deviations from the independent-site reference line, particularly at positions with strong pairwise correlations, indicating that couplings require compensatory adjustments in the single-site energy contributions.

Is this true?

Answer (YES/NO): YES